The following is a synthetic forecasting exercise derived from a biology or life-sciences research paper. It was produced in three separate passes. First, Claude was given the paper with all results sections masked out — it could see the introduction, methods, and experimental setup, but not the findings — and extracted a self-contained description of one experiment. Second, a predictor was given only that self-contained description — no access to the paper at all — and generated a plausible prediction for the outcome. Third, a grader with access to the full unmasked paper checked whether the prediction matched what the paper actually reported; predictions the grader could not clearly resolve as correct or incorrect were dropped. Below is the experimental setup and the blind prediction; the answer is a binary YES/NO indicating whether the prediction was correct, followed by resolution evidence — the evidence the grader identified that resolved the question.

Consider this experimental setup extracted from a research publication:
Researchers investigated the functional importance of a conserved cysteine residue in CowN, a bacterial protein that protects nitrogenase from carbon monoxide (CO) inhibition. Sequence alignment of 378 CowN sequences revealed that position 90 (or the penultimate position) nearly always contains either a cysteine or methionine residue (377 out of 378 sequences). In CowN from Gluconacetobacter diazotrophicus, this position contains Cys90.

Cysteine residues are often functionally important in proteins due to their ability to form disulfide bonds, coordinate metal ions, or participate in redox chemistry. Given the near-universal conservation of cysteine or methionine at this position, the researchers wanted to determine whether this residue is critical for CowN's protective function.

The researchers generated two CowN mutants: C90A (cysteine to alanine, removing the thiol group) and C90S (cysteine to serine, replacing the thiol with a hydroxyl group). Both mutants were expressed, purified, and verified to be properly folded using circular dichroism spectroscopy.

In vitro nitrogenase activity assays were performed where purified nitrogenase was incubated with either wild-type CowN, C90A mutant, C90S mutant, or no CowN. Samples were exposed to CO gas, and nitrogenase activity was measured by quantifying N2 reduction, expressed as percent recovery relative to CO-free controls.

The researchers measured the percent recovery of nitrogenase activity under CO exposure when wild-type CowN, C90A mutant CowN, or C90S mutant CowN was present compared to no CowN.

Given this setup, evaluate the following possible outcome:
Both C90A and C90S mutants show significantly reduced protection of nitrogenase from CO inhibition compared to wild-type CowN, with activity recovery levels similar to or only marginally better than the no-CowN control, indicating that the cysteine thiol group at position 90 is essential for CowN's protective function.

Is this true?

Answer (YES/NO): NO